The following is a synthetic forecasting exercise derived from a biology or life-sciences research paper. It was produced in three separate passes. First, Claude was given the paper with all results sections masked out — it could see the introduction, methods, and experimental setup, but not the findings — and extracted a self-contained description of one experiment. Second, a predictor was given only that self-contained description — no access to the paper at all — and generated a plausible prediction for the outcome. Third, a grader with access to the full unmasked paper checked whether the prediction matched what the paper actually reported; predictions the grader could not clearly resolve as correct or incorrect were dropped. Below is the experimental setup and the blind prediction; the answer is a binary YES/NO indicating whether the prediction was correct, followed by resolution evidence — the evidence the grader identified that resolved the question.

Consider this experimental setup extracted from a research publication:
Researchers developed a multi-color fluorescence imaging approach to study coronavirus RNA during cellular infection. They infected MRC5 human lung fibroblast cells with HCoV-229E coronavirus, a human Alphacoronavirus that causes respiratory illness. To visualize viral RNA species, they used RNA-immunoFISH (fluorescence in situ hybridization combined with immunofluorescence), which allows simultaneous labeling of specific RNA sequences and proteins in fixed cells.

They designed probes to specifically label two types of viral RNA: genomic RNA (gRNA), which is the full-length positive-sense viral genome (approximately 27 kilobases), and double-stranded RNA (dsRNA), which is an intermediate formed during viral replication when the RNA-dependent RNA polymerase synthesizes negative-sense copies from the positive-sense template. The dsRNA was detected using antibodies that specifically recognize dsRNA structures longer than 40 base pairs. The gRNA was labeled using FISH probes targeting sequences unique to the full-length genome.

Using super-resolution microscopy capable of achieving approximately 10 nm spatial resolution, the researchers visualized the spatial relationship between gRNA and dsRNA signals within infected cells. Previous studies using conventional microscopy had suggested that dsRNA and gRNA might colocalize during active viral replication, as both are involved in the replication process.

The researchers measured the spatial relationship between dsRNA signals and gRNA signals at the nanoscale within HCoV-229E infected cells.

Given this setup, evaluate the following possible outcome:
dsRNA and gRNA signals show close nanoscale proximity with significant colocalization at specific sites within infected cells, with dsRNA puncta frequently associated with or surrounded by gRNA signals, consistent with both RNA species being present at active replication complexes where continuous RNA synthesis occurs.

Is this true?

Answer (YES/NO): NO